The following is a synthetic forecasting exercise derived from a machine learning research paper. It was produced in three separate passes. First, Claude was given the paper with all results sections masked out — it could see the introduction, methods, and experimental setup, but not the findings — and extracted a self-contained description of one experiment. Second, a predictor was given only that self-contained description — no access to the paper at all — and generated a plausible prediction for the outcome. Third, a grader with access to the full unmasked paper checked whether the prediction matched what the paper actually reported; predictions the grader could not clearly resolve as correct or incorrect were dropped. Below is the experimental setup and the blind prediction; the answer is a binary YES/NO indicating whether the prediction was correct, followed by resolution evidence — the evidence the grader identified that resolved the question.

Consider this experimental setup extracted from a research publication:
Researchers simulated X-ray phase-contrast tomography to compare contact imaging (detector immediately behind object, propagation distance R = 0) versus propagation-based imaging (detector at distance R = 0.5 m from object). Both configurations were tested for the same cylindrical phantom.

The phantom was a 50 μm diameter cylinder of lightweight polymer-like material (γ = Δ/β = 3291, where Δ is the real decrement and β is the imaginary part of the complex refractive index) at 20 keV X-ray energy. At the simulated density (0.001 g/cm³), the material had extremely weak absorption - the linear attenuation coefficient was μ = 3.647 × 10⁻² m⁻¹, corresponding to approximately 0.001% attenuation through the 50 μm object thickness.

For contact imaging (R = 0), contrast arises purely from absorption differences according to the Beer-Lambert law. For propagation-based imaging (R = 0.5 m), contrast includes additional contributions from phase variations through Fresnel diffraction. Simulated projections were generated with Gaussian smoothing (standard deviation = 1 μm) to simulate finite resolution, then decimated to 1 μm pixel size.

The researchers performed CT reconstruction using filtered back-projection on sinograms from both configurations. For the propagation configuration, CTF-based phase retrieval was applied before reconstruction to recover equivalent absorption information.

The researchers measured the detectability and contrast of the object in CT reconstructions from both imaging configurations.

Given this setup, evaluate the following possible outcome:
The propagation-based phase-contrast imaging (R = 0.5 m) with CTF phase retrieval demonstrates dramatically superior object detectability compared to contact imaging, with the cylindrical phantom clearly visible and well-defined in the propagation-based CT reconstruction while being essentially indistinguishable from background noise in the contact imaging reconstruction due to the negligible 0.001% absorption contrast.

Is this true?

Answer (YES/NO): YES